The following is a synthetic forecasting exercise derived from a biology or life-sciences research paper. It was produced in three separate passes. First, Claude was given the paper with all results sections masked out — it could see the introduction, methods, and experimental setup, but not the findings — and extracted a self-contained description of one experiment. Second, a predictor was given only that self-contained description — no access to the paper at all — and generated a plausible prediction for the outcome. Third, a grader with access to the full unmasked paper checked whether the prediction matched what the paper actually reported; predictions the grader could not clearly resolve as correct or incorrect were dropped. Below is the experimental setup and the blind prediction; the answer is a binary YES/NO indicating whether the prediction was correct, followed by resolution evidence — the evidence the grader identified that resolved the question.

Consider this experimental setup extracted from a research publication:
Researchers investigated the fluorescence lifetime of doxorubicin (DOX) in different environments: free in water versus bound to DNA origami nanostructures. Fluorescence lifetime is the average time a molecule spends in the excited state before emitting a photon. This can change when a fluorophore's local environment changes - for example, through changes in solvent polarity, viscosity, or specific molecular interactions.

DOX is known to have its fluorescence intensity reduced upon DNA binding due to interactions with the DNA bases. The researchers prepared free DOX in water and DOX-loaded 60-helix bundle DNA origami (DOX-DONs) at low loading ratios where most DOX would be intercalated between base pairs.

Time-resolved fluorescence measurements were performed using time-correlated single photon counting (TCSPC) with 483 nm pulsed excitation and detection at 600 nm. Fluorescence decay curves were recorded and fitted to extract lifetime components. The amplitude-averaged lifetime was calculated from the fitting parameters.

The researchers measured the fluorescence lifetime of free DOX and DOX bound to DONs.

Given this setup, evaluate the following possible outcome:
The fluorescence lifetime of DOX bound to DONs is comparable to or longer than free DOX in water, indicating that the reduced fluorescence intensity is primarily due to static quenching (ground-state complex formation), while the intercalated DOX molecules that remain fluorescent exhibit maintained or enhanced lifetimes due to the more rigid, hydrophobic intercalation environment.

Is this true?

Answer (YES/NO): NO